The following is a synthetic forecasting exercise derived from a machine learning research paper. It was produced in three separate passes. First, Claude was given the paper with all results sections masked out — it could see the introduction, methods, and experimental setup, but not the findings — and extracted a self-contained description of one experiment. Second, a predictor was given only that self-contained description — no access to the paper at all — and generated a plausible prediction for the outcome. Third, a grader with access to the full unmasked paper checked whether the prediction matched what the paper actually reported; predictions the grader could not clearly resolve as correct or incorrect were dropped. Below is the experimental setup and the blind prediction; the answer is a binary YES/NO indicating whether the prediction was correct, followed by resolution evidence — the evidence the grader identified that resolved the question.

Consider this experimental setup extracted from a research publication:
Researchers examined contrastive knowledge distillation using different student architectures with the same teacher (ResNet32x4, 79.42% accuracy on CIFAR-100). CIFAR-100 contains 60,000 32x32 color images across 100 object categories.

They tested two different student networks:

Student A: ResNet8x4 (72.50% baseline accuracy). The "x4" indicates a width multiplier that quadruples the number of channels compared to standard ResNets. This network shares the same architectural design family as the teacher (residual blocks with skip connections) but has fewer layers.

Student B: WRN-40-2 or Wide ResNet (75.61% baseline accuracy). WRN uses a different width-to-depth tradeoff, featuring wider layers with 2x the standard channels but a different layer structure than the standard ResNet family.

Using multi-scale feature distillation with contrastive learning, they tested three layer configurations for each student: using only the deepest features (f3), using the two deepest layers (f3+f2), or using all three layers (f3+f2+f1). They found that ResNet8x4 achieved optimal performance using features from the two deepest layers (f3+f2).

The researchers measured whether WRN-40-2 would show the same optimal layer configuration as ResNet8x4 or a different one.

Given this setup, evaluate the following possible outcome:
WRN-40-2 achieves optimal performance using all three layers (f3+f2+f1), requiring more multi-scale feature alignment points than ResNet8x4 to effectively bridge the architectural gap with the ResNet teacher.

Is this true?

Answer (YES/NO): NO